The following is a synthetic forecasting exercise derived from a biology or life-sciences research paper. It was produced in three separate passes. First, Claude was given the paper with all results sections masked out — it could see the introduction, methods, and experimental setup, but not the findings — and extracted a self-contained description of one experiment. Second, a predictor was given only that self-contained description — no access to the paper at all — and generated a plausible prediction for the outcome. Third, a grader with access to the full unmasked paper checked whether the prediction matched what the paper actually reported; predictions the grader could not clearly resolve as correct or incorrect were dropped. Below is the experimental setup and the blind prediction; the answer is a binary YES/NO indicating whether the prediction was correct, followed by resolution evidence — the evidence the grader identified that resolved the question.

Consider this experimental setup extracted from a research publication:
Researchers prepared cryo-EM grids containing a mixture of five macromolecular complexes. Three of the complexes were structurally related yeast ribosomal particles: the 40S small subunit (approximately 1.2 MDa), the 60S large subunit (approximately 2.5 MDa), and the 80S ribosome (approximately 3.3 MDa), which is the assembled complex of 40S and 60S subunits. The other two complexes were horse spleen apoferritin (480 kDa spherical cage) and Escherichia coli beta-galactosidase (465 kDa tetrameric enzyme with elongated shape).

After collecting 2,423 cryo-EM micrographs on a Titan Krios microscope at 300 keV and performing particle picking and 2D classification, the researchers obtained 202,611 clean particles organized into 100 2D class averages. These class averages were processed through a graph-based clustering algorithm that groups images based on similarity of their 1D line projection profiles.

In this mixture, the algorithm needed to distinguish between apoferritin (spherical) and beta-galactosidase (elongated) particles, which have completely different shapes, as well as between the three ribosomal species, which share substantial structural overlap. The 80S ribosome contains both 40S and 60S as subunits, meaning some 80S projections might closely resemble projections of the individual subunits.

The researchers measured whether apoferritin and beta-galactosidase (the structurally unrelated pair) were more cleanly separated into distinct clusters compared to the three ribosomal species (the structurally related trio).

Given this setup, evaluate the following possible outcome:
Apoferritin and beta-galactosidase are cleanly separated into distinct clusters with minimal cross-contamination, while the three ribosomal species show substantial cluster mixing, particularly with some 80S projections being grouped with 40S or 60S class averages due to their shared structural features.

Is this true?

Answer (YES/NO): NO